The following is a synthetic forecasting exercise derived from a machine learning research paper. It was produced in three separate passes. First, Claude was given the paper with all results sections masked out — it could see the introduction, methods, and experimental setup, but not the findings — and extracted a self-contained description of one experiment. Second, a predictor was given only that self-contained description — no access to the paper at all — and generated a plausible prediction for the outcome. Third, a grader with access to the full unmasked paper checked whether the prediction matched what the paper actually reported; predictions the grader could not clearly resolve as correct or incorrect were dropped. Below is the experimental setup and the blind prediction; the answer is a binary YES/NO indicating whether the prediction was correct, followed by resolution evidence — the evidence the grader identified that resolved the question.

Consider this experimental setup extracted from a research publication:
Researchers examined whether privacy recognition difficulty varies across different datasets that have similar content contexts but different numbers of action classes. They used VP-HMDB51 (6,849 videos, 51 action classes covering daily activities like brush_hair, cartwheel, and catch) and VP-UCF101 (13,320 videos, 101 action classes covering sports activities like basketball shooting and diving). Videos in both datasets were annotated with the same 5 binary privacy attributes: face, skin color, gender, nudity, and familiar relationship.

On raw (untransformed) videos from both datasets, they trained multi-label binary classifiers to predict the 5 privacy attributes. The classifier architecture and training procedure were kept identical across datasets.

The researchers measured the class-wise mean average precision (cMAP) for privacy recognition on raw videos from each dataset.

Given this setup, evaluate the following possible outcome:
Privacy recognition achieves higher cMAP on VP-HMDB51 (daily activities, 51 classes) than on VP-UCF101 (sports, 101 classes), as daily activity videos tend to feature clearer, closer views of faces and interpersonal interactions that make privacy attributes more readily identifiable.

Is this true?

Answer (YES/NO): NO